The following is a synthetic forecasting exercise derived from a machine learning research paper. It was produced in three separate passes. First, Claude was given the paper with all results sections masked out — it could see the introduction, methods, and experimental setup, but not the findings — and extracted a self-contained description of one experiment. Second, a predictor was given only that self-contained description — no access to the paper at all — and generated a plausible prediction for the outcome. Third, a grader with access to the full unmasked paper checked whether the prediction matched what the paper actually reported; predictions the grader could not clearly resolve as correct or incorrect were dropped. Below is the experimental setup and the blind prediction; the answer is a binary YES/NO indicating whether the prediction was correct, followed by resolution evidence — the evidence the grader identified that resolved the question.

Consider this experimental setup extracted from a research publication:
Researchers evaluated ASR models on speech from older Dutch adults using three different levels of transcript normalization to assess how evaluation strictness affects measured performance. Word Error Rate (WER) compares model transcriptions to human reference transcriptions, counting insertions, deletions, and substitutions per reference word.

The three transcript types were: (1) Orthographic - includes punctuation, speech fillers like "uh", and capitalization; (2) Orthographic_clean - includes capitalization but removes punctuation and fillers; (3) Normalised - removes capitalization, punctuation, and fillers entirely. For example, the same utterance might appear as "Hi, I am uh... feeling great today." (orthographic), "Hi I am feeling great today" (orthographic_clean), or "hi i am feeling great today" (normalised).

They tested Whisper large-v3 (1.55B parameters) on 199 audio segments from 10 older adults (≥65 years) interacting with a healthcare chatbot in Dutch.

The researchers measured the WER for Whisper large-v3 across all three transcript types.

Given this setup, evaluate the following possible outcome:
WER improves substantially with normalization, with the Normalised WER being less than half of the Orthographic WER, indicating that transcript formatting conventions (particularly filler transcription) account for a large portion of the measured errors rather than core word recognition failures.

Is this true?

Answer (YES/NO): NO